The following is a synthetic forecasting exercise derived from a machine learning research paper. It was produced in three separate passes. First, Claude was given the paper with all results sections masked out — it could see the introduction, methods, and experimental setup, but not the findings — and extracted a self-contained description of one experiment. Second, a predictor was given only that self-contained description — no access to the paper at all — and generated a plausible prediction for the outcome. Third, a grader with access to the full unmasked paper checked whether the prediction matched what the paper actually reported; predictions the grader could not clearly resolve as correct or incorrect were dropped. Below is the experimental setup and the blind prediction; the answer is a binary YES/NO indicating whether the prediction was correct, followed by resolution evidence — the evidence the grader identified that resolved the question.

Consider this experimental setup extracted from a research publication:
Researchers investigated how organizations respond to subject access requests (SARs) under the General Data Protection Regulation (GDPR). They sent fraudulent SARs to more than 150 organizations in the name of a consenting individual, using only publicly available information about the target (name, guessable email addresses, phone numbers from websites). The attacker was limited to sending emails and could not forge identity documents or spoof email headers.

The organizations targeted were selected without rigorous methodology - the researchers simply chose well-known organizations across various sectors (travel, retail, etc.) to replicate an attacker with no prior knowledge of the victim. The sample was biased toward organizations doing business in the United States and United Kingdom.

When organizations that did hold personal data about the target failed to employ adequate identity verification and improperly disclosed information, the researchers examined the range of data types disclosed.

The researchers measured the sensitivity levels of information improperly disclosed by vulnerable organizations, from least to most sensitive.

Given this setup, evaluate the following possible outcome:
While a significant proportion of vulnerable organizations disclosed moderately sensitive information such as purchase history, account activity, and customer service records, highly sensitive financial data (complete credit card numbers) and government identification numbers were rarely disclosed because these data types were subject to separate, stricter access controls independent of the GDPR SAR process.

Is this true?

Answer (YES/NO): NO